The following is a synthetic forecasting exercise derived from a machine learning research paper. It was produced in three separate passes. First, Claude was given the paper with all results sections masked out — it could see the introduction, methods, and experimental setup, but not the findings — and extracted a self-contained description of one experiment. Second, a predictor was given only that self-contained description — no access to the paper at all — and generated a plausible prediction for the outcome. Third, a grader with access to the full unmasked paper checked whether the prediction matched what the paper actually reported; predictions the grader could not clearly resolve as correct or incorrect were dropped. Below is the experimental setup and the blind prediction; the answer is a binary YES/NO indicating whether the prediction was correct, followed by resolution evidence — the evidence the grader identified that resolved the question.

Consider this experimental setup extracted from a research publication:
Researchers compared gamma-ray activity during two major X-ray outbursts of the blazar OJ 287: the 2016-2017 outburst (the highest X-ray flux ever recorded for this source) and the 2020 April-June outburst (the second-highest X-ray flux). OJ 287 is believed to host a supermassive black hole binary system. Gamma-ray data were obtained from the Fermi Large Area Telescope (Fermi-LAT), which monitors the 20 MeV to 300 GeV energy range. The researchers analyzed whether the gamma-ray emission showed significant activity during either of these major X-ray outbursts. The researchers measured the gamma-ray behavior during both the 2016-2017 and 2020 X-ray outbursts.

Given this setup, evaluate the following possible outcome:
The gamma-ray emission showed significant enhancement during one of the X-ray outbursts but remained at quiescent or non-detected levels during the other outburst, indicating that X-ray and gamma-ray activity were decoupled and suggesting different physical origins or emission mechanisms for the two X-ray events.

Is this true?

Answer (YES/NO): NO